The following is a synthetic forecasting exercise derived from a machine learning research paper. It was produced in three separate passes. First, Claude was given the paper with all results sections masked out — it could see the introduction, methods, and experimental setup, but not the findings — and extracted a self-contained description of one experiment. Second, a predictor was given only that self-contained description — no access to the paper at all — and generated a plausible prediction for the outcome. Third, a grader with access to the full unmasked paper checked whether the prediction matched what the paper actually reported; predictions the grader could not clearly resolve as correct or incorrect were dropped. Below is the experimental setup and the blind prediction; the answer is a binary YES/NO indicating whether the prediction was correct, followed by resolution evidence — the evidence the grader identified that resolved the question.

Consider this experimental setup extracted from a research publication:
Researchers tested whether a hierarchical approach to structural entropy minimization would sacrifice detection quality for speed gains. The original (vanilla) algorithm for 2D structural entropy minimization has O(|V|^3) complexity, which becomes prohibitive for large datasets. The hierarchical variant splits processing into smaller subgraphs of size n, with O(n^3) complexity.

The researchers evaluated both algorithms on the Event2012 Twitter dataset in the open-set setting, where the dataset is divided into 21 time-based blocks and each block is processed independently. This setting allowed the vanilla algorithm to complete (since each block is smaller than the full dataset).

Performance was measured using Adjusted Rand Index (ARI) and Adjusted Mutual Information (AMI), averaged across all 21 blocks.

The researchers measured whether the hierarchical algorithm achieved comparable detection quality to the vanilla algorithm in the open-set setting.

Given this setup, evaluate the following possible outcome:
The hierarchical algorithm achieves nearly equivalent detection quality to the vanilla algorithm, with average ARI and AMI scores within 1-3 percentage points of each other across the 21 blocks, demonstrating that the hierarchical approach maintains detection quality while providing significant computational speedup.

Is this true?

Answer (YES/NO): YES